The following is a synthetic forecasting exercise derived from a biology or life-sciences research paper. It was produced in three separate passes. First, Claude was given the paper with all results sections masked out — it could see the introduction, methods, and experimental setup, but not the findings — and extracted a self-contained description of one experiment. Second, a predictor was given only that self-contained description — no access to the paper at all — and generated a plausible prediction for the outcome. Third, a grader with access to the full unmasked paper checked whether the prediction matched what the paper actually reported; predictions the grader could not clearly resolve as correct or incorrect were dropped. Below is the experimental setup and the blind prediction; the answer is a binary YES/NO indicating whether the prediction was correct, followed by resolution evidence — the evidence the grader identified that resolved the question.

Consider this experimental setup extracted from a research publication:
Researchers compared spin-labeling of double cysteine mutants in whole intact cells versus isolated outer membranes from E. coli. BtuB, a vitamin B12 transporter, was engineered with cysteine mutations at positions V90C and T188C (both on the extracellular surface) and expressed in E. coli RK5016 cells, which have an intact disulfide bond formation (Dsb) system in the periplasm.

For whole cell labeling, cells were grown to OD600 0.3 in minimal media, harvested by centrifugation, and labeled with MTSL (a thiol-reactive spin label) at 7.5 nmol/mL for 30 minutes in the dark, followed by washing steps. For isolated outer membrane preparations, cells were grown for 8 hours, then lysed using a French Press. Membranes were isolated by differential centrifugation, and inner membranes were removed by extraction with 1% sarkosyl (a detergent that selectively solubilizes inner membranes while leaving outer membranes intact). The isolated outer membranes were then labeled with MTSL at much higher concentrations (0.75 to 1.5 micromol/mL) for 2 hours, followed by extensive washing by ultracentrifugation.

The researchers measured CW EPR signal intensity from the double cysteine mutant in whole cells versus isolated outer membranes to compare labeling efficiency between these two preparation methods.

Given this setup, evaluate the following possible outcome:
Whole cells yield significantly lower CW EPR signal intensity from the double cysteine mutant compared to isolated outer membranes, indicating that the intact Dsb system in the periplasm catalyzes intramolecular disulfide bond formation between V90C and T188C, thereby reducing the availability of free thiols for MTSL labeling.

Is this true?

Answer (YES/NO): YES